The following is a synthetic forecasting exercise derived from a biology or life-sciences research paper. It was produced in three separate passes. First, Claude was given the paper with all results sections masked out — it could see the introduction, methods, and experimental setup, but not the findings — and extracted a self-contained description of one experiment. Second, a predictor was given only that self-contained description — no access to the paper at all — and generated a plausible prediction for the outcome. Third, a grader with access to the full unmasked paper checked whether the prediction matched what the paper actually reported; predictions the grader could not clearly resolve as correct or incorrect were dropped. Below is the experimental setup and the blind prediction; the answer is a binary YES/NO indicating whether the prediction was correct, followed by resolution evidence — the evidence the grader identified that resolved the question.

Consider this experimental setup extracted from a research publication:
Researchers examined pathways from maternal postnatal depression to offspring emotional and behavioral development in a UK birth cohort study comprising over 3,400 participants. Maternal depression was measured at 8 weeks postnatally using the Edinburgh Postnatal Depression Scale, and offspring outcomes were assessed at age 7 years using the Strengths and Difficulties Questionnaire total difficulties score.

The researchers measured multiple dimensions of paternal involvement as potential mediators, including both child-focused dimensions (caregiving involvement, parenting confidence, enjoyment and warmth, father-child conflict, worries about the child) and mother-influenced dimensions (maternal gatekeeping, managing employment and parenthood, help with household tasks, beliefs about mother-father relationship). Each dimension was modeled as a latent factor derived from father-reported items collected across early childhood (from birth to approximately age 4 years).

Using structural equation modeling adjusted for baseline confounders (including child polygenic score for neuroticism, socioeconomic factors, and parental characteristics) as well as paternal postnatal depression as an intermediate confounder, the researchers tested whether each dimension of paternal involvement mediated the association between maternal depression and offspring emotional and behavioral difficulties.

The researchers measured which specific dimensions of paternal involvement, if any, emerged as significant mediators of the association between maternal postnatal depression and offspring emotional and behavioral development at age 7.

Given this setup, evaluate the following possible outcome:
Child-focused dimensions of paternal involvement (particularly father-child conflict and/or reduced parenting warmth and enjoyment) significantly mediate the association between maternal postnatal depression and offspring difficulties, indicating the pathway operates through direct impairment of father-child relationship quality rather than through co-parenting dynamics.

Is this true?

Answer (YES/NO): YES